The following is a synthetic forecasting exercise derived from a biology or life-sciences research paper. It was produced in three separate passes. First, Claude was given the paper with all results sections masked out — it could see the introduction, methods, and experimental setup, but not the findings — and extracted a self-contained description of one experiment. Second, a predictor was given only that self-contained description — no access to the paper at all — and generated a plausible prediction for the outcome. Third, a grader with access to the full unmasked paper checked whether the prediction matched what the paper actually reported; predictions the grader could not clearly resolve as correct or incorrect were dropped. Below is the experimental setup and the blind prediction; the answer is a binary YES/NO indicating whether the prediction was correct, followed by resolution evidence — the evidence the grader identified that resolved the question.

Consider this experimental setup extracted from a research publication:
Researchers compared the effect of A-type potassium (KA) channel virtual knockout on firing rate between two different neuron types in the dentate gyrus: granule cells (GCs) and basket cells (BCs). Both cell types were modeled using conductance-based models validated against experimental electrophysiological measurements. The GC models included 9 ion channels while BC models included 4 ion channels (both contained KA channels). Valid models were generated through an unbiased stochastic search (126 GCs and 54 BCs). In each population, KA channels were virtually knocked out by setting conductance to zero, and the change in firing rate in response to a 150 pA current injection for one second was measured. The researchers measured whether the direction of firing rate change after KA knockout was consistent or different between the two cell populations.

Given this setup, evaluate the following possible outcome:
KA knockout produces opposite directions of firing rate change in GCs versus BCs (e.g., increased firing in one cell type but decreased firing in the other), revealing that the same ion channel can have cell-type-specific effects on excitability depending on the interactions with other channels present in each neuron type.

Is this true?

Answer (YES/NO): YES